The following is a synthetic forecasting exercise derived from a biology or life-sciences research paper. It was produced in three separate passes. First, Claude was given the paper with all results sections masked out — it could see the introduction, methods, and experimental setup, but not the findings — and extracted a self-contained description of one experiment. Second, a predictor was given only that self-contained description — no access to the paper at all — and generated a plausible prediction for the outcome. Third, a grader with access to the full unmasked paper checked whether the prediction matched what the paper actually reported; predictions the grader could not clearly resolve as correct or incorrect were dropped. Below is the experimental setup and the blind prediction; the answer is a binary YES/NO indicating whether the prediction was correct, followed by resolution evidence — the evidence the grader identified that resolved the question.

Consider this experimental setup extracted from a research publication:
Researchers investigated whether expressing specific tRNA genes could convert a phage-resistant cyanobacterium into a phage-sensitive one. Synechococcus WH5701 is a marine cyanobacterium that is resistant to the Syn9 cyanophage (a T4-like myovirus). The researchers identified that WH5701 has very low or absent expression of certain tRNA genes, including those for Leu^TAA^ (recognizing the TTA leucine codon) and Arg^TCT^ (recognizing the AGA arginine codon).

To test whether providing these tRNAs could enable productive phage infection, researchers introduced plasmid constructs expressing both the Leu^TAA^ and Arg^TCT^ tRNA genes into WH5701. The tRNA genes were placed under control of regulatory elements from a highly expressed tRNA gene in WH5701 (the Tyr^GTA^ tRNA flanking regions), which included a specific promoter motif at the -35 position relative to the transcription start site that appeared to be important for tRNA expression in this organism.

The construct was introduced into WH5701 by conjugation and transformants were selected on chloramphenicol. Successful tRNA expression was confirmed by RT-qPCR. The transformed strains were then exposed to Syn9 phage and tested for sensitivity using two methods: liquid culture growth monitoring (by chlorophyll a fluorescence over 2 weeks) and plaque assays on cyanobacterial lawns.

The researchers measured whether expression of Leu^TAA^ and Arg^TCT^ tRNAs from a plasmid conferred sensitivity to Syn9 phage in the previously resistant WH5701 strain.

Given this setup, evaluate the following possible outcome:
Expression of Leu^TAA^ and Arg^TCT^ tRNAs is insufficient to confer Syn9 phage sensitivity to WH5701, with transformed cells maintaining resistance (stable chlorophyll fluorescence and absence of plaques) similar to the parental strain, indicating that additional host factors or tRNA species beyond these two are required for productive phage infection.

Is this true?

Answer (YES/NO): NO